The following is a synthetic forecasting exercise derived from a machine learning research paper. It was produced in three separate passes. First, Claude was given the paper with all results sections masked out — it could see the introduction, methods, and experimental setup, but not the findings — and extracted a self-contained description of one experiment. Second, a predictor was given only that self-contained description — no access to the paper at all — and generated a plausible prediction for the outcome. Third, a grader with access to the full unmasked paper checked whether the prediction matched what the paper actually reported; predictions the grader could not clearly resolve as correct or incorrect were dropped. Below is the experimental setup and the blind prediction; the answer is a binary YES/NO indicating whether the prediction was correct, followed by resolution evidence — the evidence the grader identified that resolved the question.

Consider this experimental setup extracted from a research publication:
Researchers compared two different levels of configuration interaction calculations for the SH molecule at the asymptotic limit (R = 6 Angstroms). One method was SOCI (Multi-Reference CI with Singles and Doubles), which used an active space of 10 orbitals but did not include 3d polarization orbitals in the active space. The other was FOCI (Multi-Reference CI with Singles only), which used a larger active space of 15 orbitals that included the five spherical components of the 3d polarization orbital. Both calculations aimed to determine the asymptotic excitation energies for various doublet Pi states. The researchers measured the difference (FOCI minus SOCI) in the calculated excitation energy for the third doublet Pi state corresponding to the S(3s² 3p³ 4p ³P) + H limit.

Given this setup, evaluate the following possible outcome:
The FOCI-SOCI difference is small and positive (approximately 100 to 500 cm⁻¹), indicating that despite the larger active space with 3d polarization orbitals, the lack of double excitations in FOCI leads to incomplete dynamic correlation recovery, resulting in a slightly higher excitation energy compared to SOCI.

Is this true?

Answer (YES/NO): NO